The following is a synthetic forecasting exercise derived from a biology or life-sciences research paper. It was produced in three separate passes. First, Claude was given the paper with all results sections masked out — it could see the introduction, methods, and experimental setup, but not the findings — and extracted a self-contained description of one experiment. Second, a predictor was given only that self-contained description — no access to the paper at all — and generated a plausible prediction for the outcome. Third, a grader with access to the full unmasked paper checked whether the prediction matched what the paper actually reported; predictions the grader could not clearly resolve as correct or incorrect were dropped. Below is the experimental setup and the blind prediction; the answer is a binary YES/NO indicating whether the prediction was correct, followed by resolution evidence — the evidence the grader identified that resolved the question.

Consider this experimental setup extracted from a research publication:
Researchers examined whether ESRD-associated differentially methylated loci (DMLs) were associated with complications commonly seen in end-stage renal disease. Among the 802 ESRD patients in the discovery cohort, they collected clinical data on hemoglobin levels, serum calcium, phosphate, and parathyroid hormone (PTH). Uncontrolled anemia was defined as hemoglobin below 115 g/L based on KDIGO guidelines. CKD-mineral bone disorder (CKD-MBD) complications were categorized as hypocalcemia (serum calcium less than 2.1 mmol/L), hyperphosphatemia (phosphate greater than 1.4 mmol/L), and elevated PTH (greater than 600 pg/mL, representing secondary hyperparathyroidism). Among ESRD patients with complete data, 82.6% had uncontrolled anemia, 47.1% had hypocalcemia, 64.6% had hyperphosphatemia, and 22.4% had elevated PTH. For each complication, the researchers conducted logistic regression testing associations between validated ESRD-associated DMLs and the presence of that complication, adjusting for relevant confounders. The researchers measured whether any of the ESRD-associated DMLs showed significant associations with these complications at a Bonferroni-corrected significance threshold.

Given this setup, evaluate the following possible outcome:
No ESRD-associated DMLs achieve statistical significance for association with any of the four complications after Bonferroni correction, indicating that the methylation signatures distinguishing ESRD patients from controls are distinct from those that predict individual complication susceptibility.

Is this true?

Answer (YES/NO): NO